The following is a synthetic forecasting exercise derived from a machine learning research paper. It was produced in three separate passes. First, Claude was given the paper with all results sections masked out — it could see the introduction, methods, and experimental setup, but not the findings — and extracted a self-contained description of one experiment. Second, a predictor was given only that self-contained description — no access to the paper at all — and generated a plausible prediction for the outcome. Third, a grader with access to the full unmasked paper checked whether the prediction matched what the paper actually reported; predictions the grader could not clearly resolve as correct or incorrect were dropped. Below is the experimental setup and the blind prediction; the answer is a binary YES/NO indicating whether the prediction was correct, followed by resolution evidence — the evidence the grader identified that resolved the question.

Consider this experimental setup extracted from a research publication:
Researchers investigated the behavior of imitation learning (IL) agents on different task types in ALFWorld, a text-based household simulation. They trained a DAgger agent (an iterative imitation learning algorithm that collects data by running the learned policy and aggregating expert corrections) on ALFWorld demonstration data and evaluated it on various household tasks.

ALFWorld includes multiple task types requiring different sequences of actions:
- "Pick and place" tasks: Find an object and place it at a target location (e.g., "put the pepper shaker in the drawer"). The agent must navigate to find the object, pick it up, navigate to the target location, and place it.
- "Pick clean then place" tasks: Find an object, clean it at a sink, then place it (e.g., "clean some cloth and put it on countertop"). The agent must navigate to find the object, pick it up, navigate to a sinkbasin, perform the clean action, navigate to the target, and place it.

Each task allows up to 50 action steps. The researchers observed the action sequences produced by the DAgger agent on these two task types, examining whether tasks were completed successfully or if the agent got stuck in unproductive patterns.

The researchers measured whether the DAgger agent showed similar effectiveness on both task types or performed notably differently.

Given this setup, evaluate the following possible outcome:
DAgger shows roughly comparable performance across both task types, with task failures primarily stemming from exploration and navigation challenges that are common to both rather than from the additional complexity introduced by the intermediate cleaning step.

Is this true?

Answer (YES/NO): NO